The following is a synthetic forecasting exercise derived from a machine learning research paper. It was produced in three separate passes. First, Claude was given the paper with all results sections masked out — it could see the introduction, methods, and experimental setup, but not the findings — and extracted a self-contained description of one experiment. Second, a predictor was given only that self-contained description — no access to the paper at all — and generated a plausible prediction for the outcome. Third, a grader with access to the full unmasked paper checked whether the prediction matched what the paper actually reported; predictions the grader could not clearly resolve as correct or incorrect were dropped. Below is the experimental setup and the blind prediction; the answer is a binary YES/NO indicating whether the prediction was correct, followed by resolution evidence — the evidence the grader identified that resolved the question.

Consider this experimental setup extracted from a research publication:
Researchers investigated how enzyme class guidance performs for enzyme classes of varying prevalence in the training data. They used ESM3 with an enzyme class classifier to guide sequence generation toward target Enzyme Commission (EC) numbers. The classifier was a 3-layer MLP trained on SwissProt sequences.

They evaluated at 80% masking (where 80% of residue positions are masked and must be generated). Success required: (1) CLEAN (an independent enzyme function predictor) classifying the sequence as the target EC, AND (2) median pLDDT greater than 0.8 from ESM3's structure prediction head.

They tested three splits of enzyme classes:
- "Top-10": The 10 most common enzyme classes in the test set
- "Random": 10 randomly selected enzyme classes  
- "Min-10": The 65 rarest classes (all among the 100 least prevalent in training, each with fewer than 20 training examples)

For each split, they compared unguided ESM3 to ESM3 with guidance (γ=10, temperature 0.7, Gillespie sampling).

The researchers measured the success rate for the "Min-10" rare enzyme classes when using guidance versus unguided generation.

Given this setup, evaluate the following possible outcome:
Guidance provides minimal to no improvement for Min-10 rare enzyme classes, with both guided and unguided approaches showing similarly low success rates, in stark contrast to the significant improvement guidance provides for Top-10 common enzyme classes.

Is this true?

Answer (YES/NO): YES